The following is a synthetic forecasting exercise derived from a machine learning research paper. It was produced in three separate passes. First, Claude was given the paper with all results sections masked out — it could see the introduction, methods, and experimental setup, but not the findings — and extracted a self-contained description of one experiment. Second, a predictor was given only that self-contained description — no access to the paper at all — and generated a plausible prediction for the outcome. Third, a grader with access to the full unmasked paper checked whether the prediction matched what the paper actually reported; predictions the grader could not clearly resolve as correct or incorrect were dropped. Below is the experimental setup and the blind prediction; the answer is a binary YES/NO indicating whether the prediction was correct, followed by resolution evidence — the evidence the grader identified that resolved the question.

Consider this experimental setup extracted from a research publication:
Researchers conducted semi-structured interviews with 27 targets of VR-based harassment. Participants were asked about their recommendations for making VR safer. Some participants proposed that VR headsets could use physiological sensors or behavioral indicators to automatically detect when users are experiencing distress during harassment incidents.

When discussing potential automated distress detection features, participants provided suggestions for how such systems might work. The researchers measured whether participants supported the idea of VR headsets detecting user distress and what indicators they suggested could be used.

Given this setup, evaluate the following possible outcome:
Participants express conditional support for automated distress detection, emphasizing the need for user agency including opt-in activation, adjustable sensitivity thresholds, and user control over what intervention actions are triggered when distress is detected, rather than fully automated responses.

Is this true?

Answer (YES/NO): NO